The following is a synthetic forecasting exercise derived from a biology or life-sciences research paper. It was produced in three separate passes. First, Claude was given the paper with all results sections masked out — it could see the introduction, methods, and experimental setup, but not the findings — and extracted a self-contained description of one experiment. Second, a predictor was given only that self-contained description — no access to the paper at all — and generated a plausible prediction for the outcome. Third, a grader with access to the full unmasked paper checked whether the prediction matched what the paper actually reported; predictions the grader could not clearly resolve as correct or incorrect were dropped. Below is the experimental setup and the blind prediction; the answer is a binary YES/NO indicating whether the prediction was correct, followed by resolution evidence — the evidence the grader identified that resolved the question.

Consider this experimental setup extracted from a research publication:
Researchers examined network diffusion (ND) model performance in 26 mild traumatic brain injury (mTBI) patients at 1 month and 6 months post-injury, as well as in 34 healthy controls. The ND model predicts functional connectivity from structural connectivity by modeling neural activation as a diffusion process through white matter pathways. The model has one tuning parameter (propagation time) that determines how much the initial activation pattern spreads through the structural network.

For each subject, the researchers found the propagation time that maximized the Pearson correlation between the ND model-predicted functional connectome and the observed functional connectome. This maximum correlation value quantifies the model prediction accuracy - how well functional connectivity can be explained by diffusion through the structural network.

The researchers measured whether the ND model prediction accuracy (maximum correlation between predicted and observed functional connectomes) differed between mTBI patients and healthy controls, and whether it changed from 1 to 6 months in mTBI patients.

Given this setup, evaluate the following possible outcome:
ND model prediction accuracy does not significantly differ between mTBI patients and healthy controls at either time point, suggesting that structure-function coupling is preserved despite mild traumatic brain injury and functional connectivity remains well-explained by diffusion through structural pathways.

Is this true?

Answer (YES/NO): YES